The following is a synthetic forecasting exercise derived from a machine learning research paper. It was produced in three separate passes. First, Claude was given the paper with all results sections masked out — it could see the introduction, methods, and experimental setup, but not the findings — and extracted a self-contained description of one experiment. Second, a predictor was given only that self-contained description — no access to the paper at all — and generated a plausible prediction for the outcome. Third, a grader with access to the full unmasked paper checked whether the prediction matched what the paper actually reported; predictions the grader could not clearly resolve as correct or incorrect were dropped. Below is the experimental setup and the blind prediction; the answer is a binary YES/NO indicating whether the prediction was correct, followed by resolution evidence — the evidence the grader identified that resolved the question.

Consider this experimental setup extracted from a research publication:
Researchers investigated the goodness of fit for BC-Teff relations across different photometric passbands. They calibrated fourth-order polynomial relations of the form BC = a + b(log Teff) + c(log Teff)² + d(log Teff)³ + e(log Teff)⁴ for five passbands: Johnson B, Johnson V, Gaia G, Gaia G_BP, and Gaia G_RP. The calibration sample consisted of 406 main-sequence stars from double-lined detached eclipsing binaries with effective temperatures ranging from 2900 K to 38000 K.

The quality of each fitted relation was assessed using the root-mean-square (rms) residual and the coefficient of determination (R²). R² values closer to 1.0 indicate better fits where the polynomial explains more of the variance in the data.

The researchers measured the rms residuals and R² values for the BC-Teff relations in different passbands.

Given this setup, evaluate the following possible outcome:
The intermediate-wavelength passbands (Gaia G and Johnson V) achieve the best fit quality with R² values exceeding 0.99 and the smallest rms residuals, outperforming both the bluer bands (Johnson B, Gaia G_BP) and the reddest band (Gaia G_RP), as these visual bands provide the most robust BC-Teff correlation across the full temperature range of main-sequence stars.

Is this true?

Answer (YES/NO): NO